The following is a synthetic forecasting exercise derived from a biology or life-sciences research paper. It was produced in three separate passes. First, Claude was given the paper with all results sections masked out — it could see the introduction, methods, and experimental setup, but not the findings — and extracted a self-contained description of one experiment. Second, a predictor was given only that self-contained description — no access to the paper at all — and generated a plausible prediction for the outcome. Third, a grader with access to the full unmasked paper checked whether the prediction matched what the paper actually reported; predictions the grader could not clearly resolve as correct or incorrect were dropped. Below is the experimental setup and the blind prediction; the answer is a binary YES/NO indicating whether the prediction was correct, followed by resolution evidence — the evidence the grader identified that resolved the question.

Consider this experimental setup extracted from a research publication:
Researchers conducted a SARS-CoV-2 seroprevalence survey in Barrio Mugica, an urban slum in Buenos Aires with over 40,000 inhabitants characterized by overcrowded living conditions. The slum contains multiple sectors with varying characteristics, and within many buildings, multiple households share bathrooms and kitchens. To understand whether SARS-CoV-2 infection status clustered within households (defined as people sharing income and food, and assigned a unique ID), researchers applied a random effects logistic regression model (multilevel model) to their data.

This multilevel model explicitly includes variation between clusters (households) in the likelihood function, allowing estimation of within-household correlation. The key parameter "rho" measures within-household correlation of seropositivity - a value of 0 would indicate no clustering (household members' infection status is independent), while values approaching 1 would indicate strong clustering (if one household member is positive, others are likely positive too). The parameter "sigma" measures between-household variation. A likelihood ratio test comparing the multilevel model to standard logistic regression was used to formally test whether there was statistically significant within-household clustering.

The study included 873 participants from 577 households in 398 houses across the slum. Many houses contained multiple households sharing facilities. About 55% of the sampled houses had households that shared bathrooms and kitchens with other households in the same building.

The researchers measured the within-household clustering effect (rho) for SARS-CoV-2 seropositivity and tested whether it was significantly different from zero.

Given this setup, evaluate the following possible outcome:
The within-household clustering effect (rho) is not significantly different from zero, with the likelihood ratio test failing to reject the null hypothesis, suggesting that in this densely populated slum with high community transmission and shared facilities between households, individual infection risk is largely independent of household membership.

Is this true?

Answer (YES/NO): NO